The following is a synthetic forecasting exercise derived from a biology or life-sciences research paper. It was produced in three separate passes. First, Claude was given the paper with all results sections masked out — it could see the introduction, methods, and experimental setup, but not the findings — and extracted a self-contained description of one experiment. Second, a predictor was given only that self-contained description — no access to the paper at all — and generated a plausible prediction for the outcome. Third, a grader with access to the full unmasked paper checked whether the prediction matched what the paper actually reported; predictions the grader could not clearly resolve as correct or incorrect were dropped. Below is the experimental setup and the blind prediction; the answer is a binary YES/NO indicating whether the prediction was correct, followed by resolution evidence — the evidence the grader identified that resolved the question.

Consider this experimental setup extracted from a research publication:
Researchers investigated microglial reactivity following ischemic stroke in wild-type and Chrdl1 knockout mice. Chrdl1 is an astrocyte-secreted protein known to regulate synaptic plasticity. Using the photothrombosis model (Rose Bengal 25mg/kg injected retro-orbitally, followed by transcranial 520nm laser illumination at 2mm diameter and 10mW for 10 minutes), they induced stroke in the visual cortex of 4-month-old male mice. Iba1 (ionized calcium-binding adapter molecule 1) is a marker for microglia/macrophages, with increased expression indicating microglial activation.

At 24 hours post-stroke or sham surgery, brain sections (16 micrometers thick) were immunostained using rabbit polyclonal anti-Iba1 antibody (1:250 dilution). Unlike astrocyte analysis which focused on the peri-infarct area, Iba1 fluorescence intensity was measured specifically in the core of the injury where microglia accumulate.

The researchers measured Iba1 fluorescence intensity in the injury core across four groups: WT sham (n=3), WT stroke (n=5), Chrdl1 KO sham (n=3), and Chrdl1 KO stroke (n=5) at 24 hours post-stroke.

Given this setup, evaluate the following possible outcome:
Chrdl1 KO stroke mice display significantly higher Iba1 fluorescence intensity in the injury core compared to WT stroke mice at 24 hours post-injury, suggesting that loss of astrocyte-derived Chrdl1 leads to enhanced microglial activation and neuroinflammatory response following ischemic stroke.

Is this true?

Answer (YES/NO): NO